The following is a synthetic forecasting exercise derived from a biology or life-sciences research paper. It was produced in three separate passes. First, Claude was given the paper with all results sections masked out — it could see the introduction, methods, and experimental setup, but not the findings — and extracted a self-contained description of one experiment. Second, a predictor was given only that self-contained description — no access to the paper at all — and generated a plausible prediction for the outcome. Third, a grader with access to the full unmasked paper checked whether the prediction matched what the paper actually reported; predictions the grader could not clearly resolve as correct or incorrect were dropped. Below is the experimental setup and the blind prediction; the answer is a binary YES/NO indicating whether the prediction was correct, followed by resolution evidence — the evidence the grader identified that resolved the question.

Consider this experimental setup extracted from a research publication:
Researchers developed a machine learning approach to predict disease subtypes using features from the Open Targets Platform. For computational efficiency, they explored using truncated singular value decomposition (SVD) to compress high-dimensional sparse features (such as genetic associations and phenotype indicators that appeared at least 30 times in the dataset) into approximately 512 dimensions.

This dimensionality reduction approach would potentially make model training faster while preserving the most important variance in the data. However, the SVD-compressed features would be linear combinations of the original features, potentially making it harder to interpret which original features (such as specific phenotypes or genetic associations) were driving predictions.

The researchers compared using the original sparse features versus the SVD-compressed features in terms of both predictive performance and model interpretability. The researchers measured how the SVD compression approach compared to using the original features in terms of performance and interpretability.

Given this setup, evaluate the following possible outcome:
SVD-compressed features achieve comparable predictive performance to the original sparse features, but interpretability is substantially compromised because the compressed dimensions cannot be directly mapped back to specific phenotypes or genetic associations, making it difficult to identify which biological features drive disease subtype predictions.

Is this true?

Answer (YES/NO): YES